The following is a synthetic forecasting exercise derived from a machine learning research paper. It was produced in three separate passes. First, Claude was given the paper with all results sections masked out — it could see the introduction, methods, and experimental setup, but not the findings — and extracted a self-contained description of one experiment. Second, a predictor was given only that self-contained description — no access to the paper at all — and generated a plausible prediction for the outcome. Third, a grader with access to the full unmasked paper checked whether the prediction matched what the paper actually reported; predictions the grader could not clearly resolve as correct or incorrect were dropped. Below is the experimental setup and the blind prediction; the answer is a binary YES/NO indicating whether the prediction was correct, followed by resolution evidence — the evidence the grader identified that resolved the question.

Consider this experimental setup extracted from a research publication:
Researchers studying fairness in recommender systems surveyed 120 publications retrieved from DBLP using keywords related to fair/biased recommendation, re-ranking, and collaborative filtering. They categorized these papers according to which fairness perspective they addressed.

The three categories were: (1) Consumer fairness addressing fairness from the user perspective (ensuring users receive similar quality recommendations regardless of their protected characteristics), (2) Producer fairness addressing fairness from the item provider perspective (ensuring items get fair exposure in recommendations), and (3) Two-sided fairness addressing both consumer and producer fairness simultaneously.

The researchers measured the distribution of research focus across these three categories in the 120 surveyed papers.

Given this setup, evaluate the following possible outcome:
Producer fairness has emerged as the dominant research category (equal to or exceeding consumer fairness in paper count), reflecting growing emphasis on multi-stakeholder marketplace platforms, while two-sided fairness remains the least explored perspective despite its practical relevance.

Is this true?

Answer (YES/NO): NO